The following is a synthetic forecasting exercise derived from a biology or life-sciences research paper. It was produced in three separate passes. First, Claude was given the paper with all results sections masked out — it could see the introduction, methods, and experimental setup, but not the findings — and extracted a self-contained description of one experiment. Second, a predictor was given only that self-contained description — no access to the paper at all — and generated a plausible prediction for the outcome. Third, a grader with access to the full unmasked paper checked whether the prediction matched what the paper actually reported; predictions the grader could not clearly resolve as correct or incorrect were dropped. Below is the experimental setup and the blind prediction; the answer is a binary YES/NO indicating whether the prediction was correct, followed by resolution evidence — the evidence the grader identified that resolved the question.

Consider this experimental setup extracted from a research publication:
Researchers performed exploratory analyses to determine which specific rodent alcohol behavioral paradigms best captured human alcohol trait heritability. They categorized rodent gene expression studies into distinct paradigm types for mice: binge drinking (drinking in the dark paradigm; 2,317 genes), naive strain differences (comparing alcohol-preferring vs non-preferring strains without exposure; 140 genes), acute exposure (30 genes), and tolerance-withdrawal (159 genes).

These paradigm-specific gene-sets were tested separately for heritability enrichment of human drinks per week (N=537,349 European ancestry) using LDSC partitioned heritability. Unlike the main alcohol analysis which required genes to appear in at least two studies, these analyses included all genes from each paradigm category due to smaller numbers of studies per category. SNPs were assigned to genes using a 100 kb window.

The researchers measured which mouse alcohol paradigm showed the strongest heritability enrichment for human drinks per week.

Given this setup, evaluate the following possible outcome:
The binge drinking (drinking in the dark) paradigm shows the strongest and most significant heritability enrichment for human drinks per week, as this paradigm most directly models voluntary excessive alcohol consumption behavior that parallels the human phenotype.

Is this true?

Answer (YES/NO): NO